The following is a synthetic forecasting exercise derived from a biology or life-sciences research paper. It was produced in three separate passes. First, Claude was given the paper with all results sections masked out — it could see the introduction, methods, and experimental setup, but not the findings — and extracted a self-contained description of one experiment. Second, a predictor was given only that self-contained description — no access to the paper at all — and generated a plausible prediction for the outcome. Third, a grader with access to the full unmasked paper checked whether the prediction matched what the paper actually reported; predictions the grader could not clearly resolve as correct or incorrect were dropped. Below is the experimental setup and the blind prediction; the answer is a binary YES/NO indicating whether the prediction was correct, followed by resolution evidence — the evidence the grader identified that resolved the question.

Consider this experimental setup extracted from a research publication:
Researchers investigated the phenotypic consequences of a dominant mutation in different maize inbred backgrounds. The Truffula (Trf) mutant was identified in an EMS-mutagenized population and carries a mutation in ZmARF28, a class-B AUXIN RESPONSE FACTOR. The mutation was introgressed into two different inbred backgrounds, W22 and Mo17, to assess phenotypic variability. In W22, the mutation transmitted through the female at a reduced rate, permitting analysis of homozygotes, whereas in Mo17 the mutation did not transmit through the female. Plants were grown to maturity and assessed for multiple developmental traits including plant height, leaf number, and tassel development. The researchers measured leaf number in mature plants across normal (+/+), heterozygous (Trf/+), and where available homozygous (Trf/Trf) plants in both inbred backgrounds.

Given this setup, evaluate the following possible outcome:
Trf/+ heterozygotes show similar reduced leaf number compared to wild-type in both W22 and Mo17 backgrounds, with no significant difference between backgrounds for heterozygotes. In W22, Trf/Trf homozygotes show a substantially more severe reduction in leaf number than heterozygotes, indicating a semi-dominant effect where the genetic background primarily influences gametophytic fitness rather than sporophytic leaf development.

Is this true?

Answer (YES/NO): NO